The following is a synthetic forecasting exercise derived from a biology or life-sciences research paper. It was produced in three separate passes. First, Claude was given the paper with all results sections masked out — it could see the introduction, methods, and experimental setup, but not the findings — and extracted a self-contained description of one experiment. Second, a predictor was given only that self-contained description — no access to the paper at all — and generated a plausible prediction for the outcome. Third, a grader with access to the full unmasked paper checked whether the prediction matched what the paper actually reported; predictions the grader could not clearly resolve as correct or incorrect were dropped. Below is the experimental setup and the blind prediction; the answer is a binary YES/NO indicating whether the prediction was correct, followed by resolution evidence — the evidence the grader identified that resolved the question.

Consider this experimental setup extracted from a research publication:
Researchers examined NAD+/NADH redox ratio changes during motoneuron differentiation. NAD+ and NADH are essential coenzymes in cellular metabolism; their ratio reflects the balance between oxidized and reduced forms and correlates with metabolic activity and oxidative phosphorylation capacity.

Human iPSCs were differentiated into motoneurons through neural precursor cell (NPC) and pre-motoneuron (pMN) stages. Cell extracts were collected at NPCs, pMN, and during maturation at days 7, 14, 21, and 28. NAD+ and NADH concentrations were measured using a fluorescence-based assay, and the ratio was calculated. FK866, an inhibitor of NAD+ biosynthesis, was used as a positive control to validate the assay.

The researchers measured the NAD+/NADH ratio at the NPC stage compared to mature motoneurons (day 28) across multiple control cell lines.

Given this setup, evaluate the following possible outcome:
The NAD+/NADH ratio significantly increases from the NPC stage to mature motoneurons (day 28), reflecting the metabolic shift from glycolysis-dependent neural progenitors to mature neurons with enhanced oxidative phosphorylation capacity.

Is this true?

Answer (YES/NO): YES